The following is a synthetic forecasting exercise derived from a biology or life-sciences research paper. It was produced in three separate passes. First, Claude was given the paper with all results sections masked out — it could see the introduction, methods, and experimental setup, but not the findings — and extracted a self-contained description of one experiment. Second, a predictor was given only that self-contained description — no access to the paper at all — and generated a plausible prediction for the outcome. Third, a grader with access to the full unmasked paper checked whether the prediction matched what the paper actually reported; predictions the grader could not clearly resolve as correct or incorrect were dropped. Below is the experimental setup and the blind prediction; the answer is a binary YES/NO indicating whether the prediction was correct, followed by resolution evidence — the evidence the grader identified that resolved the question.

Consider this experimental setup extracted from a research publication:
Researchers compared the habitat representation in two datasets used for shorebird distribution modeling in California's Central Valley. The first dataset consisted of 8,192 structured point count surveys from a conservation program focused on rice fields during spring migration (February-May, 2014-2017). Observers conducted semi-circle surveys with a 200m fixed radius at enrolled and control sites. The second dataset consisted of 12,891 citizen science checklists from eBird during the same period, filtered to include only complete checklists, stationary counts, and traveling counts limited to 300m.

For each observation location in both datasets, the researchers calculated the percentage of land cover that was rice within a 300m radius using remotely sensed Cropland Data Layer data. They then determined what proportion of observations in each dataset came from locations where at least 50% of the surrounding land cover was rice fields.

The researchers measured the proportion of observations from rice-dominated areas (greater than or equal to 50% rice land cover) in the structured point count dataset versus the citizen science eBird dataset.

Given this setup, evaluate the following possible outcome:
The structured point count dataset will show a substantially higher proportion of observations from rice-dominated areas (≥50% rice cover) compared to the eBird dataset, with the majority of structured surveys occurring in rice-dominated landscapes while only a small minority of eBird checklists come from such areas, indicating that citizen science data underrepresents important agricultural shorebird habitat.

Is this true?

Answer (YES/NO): YES